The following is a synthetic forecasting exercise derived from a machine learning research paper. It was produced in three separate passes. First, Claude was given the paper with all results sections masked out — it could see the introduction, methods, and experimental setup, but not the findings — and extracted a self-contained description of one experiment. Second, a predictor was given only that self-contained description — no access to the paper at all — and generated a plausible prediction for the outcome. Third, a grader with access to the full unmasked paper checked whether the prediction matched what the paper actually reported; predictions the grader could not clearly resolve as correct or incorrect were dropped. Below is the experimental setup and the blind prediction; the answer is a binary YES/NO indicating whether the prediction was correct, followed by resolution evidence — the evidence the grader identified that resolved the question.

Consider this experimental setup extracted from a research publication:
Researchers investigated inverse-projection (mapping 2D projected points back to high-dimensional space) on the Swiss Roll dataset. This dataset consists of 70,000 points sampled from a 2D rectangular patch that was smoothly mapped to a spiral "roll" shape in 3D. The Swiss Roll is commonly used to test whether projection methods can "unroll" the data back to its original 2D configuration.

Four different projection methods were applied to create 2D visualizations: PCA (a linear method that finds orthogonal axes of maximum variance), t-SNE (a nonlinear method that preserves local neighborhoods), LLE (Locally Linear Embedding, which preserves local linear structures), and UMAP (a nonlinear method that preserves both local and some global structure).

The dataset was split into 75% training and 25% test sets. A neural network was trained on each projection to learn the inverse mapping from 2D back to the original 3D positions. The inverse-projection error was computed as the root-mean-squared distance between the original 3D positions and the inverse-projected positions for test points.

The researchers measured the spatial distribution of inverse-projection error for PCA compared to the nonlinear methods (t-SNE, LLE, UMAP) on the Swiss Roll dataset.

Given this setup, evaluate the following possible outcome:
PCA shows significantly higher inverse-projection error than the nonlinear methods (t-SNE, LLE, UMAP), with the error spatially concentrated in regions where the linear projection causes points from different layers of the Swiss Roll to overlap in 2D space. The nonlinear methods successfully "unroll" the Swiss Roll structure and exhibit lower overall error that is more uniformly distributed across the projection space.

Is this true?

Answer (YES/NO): NO